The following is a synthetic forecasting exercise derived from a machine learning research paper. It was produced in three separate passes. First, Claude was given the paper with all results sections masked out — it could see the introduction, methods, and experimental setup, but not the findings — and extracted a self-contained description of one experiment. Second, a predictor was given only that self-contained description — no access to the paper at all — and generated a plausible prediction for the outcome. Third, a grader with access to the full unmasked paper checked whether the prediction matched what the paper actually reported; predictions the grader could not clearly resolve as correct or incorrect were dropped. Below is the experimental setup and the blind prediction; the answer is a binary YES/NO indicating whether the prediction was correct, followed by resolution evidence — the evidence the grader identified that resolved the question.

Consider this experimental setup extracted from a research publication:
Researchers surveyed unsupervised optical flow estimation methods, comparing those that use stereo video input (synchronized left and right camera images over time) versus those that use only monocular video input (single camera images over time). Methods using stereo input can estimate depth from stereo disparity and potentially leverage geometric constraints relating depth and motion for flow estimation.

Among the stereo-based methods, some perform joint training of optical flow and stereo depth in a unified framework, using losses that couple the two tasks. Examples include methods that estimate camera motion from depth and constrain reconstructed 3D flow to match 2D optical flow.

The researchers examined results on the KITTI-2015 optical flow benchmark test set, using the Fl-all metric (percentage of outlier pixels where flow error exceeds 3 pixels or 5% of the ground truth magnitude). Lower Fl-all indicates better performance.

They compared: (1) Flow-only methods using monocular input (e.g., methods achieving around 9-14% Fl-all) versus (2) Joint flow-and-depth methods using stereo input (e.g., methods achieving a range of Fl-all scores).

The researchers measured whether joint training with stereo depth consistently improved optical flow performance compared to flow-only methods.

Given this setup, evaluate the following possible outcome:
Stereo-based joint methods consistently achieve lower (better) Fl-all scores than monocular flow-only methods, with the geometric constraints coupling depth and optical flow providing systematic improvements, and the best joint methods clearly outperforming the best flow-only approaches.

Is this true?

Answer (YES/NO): NO